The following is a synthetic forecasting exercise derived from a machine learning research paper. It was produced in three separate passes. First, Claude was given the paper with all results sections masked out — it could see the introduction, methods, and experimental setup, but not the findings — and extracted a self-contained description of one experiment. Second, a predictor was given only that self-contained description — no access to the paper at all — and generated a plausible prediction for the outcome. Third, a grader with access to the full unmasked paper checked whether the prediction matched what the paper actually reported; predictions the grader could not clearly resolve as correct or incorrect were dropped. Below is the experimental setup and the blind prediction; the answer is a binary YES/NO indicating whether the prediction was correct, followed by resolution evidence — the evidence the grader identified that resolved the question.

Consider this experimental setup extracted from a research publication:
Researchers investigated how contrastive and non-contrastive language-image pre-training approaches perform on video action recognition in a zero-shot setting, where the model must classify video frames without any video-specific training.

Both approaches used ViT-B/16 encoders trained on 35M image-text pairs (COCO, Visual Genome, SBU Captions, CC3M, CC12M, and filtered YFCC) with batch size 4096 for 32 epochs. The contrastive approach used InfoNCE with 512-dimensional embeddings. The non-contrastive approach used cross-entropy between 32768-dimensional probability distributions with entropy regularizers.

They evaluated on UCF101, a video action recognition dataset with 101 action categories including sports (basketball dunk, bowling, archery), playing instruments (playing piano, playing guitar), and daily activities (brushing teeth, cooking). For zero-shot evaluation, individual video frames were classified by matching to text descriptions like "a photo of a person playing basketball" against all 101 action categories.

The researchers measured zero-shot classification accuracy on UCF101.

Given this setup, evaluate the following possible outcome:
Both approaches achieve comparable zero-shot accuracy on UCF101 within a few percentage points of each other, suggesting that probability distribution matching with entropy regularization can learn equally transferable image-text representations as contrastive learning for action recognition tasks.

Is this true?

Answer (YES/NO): NO